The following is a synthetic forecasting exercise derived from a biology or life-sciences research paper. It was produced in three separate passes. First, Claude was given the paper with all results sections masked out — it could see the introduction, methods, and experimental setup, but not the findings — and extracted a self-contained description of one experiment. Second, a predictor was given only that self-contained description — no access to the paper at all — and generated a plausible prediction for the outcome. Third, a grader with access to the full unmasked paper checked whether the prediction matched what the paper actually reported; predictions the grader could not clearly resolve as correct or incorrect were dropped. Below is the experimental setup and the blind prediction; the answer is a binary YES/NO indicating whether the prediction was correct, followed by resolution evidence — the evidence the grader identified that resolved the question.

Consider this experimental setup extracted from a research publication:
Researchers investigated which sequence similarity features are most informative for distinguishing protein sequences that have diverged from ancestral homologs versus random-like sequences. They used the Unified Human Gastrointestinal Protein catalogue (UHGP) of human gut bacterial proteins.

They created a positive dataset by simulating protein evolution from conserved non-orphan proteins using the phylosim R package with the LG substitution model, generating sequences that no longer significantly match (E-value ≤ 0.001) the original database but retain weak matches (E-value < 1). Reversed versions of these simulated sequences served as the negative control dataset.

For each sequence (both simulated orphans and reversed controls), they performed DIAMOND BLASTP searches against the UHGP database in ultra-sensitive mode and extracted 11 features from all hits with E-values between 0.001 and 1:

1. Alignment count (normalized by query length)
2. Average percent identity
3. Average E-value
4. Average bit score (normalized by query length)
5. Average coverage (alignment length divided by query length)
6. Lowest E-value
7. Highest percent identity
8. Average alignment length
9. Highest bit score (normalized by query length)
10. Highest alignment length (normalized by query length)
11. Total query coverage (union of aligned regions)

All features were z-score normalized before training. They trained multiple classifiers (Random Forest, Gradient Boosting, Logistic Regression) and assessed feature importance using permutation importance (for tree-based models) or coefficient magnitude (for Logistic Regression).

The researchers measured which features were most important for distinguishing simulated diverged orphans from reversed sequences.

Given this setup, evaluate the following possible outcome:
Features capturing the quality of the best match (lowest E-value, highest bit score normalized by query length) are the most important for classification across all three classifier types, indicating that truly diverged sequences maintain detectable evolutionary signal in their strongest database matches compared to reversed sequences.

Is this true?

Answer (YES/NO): NO